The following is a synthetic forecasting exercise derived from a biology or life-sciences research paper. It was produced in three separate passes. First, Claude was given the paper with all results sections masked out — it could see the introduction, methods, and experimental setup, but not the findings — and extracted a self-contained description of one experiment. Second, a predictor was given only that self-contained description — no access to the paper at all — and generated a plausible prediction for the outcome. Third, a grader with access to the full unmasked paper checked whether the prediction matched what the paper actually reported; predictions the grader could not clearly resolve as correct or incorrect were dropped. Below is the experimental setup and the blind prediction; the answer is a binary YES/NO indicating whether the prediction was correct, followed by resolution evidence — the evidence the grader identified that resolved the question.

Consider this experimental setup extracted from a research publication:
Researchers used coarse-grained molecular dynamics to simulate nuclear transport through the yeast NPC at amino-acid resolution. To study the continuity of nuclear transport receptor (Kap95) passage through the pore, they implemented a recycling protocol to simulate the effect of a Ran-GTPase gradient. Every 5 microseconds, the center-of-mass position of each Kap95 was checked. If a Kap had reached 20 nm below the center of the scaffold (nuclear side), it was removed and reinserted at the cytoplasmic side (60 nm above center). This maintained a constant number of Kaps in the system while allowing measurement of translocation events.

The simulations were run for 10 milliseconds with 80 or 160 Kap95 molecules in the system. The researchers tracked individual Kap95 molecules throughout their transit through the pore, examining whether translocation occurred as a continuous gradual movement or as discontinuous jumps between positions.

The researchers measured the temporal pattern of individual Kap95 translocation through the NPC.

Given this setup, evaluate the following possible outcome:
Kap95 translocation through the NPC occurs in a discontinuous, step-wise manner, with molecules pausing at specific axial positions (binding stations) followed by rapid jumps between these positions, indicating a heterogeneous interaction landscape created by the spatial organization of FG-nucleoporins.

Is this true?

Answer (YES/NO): YES